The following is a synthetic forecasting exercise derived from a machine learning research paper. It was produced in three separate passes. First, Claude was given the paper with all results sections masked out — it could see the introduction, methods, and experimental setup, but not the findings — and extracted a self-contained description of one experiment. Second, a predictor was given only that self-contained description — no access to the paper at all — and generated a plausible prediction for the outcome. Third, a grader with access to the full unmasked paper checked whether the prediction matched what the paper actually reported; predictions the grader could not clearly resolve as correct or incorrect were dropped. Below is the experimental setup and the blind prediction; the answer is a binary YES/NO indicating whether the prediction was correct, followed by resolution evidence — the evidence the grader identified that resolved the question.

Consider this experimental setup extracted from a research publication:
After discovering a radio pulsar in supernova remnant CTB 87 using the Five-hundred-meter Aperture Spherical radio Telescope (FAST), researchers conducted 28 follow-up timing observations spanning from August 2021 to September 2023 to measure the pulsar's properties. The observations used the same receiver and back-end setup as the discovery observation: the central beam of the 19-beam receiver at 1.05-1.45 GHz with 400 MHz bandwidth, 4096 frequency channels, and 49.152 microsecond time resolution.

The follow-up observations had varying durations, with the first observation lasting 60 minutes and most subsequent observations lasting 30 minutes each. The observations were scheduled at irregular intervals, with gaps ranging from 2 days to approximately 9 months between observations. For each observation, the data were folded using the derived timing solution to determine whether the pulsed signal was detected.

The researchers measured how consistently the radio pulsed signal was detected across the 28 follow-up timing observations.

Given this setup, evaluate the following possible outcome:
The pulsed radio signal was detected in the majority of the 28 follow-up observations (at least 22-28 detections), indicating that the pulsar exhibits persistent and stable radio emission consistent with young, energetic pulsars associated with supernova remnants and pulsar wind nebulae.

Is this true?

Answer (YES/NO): YES